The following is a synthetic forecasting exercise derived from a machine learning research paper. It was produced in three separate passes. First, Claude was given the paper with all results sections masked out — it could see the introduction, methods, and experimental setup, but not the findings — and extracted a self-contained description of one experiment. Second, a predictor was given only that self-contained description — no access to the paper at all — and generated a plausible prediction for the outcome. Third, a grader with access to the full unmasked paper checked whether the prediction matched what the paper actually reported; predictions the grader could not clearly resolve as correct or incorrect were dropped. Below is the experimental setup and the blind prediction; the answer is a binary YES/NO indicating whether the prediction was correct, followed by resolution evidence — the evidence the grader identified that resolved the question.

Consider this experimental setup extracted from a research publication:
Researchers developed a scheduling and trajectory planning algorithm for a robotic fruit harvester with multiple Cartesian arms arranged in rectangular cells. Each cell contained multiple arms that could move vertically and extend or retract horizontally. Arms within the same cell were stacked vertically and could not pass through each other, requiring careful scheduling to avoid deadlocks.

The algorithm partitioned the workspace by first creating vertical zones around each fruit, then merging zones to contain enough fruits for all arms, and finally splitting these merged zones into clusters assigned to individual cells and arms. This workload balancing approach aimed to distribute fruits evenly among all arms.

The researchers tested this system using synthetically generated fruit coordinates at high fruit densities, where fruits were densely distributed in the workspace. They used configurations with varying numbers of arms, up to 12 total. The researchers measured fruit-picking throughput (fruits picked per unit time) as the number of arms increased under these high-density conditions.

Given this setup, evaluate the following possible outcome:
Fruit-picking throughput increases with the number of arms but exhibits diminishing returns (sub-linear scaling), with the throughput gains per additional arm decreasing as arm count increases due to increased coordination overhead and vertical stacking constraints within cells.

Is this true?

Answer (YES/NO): NO